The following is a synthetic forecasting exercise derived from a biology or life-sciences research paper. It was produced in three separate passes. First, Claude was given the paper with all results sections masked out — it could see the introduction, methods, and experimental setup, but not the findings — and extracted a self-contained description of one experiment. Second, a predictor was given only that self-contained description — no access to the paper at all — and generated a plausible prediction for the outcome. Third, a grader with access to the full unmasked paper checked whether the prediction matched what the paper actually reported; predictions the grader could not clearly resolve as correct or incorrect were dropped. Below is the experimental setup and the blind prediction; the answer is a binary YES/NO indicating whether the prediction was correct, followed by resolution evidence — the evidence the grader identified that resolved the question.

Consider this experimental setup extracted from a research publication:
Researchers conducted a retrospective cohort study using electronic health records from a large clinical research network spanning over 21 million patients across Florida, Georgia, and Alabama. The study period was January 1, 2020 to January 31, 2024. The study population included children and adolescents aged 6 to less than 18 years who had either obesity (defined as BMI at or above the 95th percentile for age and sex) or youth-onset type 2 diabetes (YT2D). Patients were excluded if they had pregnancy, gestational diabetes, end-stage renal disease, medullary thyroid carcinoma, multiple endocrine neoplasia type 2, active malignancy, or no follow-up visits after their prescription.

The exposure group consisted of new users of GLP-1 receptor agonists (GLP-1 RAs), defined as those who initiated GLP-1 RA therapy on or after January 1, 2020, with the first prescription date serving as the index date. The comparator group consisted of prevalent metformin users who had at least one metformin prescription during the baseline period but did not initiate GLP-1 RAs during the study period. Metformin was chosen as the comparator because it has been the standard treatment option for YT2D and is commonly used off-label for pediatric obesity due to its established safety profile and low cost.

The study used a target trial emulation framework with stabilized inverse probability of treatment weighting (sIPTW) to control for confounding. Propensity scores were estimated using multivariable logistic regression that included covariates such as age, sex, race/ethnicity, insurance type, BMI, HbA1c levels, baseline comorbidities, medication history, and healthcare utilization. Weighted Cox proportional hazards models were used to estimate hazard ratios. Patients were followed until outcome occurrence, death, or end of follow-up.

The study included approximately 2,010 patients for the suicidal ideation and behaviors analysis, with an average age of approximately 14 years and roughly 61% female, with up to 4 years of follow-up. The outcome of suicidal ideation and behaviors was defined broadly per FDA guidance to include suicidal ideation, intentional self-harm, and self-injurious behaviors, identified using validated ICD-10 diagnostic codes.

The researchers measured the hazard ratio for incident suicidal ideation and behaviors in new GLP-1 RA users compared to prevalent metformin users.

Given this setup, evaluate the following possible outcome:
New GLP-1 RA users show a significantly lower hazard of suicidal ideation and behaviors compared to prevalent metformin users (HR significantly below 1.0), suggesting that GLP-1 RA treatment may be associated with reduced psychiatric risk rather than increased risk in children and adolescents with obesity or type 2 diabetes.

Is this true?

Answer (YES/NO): YES